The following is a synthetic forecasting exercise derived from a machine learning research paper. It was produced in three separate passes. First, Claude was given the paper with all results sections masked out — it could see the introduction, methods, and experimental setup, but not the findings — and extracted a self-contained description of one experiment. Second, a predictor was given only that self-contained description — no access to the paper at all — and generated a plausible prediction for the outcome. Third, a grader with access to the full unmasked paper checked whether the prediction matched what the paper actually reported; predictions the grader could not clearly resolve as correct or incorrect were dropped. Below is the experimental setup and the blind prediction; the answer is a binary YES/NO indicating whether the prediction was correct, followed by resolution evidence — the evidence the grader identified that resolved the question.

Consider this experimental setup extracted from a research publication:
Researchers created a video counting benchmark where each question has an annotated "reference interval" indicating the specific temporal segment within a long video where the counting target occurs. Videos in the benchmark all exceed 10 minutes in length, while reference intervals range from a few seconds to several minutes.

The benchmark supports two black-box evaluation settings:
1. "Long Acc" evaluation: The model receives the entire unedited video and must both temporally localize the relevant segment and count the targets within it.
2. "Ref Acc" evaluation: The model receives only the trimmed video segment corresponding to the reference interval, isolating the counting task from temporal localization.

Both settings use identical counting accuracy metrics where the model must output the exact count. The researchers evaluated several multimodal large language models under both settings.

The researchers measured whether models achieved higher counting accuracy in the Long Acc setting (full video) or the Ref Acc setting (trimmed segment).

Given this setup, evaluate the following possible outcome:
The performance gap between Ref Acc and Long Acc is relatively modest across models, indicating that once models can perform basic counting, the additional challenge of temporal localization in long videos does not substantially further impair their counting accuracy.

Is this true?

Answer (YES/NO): YES